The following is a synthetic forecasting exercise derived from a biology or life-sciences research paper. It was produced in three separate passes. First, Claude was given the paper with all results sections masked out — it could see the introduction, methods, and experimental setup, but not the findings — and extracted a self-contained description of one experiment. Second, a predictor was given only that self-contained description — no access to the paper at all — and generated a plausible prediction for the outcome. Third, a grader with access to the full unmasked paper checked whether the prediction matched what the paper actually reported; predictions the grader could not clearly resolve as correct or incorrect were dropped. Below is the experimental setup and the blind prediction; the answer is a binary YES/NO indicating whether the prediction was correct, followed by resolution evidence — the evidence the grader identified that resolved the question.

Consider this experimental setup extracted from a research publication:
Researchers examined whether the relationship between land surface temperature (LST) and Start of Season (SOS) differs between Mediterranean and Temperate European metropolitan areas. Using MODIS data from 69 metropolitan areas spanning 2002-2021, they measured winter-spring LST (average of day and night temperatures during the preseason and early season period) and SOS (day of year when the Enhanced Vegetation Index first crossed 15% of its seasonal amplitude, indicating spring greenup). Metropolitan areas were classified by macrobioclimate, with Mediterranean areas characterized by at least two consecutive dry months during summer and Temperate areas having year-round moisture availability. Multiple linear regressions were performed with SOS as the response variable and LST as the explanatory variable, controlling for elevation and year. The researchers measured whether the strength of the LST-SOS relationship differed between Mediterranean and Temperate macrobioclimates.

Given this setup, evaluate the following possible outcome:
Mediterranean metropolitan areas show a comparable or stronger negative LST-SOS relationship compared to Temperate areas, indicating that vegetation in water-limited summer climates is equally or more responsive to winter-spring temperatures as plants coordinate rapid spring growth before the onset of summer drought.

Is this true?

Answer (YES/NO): YES